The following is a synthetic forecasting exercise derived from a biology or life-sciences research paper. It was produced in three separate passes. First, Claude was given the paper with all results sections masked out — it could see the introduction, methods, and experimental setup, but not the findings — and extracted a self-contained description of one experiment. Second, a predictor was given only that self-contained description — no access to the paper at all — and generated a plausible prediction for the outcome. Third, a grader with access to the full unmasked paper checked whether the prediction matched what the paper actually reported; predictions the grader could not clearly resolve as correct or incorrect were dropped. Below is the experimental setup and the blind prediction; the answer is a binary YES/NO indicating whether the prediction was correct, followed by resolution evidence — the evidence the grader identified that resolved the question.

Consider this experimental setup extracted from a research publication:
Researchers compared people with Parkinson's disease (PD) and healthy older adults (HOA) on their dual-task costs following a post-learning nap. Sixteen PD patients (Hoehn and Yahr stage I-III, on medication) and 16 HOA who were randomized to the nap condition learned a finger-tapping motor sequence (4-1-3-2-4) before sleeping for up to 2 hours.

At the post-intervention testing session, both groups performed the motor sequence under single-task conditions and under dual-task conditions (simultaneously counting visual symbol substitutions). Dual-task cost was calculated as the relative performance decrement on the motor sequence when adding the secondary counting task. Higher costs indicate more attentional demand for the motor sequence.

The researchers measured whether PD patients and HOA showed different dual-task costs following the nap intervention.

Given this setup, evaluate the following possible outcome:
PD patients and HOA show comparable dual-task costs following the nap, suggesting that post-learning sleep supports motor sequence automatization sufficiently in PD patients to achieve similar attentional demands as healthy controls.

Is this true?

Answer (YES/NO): YES